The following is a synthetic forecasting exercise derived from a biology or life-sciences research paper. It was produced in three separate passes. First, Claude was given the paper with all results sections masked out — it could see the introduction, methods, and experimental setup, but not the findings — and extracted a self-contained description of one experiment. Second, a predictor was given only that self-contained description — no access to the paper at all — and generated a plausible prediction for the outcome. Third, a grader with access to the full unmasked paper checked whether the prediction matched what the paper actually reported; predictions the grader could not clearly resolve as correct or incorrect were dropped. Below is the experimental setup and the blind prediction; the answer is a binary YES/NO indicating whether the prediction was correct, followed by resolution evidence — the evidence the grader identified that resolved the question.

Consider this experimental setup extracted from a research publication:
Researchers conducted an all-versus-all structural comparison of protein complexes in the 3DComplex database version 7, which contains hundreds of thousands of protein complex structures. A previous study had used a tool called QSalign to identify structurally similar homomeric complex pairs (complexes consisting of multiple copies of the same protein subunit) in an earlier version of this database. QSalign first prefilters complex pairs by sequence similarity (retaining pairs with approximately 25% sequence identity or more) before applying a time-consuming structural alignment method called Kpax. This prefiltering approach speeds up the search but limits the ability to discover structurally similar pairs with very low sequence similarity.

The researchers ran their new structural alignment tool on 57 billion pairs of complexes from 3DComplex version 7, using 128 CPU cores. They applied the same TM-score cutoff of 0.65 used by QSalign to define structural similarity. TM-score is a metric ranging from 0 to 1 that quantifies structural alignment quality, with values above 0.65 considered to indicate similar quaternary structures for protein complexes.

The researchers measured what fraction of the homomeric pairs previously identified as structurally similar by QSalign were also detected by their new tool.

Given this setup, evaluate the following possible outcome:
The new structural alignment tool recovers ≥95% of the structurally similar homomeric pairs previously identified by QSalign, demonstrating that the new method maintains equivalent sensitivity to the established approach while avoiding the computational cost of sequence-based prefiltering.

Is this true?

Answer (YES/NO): YES